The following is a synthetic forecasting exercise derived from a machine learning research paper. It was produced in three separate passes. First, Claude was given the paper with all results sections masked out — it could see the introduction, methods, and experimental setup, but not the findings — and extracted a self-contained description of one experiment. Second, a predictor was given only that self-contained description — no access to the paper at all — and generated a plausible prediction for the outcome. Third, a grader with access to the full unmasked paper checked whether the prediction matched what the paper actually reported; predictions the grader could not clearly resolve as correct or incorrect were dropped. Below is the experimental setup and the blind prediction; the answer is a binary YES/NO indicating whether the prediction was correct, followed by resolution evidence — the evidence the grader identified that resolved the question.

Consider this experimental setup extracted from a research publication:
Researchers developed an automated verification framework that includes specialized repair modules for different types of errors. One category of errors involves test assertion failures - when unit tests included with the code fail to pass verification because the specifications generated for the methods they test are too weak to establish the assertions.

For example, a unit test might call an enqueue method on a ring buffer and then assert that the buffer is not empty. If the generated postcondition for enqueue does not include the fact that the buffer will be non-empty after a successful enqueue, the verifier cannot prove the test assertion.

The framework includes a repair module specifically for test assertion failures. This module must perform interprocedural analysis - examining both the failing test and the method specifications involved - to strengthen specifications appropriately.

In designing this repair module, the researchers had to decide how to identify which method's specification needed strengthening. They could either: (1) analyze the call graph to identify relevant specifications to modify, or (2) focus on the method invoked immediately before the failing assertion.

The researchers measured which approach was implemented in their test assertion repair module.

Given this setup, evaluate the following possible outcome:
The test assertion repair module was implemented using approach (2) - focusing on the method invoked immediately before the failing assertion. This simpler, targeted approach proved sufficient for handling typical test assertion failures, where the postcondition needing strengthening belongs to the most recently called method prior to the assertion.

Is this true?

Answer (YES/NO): YES